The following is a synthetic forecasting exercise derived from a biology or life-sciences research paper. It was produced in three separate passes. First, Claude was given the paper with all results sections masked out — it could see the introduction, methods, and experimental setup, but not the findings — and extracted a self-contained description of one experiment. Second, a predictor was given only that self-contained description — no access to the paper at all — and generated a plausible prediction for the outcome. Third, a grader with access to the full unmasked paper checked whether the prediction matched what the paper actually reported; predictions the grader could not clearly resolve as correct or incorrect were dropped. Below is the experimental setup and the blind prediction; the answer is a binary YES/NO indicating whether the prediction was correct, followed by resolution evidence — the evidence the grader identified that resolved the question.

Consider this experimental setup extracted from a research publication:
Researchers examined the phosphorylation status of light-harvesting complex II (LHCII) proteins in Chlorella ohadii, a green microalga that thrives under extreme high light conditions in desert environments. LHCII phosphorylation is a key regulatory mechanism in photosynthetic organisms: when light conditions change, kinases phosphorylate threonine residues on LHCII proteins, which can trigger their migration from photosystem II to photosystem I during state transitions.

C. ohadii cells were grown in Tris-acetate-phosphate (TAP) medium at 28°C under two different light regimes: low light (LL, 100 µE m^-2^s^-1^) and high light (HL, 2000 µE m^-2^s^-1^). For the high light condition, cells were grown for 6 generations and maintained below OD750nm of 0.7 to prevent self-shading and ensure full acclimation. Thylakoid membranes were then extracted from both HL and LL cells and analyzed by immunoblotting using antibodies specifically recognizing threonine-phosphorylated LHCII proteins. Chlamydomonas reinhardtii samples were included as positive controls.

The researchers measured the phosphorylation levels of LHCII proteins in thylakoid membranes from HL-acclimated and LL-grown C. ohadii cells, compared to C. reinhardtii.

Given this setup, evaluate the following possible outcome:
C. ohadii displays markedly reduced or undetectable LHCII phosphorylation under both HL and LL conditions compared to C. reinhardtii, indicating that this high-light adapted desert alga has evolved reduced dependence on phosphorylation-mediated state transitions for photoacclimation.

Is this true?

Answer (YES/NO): YES